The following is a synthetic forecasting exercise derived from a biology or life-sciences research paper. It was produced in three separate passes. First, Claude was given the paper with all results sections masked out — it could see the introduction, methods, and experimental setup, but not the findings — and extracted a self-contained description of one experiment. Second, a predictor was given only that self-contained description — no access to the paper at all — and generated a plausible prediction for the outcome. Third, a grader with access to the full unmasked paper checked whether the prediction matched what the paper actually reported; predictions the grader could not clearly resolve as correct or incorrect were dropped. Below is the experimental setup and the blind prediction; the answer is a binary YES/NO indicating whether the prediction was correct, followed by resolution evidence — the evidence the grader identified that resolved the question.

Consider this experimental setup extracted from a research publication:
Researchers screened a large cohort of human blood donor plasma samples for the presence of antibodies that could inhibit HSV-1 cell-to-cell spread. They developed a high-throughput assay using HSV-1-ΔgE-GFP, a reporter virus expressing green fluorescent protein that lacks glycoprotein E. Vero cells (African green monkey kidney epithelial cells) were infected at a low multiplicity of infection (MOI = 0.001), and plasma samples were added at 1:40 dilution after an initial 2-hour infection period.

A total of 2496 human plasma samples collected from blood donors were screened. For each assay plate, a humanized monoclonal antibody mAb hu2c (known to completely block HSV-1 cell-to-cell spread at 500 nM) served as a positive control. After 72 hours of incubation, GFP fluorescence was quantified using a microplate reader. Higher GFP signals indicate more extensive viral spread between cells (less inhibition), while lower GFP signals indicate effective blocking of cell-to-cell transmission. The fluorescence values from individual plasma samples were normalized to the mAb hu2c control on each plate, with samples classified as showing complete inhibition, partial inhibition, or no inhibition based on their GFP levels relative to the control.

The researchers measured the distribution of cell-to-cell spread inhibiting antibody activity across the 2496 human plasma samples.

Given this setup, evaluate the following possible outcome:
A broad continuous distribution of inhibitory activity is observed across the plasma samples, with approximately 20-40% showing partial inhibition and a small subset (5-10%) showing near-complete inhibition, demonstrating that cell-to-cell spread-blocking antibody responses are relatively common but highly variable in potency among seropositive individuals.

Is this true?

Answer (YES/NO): NO